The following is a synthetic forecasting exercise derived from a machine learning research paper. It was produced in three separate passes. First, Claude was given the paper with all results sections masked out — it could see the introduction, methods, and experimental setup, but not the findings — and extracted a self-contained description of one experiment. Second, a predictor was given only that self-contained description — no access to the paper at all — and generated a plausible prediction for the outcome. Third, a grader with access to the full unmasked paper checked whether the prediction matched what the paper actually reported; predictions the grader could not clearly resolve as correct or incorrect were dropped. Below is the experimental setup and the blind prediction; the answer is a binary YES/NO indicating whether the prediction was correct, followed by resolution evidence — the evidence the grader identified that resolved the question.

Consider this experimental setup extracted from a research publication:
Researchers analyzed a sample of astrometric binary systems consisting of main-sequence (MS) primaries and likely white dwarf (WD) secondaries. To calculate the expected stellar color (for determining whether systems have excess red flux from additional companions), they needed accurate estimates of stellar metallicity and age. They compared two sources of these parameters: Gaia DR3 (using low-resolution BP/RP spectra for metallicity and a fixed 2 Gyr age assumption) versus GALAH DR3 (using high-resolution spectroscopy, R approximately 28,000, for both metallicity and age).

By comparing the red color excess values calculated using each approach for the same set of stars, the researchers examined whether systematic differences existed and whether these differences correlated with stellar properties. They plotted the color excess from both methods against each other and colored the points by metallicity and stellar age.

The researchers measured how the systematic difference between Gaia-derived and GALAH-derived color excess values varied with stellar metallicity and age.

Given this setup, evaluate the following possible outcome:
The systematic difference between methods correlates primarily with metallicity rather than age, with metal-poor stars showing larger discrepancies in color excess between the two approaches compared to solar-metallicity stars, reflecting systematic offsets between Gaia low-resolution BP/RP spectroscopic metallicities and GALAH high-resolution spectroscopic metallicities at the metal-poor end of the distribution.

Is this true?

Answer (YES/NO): NO